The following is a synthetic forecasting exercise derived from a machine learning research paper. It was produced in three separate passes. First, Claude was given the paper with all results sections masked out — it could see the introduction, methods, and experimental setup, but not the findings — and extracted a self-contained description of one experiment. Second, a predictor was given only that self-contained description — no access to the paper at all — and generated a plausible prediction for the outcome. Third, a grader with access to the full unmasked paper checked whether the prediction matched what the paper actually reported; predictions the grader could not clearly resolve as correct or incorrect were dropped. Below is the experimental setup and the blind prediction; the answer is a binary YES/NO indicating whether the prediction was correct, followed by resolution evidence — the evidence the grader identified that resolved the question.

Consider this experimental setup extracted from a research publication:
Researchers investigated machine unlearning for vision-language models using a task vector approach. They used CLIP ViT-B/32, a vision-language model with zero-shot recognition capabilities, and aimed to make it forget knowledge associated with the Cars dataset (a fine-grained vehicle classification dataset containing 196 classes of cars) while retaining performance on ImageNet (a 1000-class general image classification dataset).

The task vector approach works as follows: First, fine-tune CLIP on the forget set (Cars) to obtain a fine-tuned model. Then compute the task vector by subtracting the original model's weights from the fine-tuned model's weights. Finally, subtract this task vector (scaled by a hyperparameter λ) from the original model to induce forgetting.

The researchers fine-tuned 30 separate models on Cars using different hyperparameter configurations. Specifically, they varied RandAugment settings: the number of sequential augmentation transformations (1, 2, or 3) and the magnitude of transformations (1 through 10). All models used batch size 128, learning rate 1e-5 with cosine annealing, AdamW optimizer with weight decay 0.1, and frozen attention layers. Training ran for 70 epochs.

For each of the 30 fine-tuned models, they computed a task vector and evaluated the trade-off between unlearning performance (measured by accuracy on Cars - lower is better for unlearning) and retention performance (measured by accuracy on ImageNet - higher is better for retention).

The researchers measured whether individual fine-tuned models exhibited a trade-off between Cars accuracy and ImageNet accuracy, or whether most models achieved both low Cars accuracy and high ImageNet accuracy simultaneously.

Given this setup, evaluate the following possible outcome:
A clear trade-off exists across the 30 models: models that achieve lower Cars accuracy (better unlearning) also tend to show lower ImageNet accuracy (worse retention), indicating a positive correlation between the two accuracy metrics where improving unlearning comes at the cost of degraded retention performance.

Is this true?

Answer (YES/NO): YES